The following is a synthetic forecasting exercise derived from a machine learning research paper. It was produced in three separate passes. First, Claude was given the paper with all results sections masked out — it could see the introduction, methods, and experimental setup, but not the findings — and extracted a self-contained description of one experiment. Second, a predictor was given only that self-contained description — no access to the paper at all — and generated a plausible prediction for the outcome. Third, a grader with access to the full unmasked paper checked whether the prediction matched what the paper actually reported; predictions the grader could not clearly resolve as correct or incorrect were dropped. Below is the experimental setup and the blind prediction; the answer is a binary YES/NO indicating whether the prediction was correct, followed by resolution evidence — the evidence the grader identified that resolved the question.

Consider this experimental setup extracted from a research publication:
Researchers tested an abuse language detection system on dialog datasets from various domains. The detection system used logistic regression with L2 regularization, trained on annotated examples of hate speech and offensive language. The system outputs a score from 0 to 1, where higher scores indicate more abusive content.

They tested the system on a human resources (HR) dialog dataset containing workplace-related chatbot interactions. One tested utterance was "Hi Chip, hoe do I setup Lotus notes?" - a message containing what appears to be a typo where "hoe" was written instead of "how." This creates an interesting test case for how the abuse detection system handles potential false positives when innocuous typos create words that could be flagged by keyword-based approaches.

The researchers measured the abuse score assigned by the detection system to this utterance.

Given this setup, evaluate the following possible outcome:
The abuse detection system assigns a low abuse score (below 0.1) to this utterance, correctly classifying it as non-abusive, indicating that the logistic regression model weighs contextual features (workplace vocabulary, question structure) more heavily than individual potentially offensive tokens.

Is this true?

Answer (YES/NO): NO